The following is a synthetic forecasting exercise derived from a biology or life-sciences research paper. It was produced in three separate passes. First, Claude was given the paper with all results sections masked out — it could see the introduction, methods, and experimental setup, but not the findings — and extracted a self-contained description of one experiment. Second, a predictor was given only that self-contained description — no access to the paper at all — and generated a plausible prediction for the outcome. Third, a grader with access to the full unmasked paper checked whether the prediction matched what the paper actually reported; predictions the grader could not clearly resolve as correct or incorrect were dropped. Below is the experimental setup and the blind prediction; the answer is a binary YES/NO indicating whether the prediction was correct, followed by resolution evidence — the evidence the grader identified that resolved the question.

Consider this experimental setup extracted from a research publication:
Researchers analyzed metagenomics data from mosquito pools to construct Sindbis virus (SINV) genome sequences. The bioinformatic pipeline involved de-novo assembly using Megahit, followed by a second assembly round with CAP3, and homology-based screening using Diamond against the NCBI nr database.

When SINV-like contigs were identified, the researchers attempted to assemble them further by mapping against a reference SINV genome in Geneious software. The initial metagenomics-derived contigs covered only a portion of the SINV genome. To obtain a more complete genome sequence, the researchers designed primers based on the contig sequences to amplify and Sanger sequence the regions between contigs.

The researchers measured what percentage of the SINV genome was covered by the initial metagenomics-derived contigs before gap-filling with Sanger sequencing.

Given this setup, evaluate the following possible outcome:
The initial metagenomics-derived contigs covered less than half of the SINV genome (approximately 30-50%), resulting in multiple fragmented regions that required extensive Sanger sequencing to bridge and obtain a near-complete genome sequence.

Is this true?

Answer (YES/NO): NO